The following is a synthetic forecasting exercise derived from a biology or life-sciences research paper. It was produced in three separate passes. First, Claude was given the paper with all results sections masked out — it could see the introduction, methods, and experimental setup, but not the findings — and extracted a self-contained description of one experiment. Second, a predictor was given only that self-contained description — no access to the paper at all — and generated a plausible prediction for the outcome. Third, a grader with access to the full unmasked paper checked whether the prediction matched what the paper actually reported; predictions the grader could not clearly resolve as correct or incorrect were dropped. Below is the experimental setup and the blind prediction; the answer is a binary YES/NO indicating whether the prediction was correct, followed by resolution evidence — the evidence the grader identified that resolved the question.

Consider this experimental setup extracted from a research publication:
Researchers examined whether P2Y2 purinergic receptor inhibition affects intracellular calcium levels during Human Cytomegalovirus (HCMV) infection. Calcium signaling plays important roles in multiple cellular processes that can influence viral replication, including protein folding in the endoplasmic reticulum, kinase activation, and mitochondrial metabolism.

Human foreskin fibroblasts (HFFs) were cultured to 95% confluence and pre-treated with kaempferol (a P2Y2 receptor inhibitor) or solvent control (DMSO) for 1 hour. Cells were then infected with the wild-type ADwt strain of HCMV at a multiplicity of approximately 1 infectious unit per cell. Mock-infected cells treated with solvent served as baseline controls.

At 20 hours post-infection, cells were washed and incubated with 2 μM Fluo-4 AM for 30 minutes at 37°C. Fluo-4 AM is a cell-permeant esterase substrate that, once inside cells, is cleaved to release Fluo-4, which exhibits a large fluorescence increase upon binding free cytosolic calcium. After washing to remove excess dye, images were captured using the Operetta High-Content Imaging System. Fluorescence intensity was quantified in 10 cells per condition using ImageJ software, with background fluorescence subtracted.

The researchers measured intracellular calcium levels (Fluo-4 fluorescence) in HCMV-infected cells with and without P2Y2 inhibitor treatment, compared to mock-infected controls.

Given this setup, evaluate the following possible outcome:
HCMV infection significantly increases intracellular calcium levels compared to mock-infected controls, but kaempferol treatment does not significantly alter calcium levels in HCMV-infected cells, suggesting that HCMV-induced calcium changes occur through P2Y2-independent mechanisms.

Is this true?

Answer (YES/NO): NO